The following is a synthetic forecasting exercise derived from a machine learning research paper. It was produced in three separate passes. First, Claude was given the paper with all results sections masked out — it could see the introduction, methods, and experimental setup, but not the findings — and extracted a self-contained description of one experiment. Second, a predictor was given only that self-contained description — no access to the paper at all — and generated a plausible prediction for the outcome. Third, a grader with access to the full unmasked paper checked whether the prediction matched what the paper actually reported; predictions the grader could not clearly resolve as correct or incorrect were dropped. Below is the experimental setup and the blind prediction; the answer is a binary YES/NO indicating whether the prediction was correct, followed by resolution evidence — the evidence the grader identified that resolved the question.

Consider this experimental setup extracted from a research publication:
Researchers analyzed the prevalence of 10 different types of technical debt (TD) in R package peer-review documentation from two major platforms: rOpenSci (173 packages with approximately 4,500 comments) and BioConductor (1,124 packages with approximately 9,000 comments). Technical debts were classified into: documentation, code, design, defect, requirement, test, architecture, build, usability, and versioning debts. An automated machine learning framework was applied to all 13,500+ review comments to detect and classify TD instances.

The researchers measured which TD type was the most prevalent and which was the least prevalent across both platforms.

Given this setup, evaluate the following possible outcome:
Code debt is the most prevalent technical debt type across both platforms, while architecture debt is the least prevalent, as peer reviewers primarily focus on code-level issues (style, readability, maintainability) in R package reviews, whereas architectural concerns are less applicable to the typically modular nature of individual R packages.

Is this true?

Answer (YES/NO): NO